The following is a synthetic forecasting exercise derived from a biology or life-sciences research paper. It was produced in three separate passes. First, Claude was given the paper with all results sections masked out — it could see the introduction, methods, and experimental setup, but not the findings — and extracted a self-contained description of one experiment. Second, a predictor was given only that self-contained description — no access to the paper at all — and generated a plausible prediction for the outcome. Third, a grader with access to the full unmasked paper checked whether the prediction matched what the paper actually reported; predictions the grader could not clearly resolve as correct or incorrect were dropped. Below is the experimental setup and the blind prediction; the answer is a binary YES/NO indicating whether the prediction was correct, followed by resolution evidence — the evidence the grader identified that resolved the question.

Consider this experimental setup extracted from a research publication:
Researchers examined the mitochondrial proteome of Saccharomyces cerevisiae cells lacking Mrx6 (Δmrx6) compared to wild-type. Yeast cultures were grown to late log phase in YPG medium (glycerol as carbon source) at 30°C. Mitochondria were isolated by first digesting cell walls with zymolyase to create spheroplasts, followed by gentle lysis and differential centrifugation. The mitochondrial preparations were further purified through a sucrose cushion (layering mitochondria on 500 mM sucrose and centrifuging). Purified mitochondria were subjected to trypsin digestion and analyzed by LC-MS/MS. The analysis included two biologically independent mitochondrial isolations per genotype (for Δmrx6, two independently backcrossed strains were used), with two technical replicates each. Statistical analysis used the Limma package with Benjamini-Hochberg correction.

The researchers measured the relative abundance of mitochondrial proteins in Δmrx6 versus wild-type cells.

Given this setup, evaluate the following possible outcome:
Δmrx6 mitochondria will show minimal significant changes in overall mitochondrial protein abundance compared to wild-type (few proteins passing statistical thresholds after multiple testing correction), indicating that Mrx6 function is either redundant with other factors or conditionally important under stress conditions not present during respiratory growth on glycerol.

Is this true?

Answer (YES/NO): NO